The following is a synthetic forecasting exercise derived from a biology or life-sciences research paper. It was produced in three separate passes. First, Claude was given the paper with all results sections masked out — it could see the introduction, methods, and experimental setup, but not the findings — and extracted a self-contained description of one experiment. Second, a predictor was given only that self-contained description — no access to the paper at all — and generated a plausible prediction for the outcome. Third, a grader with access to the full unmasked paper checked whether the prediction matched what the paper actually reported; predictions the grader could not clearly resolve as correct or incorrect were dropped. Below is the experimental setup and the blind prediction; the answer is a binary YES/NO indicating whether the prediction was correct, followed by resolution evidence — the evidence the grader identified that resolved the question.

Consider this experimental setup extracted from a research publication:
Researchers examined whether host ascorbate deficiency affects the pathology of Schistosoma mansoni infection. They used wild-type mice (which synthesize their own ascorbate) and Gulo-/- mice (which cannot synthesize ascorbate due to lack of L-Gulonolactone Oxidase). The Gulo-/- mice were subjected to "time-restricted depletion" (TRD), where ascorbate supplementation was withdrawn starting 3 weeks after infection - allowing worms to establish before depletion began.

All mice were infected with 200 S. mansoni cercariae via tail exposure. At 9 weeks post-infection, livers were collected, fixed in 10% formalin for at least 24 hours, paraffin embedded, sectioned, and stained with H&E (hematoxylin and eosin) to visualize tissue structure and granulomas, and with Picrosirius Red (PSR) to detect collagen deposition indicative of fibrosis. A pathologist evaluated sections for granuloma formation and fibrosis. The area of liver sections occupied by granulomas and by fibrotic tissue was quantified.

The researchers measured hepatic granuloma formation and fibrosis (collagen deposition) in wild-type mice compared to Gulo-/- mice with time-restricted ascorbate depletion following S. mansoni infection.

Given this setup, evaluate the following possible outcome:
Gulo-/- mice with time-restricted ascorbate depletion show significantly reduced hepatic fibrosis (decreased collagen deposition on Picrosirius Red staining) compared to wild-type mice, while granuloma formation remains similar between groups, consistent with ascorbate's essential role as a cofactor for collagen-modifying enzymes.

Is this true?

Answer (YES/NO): NO